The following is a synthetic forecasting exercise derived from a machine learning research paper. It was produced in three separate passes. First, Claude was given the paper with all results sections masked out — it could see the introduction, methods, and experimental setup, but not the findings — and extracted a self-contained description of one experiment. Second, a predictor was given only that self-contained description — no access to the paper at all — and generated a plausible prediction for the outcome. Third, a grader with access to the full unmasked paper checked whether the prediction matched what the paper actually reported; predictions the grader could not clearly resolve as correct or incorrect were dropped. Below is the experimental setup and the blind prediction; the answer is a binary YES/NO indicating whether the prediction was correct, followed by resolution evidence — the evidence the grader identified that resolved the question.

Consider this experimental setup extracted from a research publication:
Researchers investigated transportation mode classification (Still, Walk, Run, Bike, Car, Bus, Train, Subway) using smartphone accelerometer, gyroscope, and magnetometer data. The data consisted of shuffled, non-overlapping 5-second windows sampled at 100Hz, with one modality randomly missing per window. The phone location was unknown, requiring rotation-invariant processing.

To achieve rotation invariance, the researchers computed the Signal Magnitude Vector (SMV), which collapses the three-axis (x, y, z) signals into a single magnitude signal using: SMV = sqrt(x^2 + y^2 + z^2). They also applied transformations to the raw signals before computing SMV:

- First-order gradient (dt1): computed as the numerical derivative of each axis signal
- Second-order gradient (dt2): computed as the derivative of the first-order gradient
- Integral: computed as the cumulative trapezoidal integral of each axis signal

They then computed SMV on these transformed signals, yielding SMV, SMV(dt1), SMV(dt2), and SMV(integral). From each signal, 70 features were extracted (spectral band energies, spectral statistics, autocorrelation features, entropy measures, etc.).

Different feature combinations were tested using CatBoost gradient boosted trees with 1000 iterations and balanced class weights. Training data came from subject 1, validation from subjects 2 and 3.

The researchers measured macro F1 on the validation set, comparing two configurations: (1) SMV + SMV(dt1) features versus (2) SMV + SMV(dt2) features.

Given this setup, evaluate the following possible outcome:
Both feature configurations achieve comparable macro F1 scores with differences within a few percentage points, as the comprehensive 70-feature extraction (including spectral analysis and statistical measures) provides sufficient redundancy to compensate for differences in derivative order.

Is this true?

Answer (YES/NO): YES